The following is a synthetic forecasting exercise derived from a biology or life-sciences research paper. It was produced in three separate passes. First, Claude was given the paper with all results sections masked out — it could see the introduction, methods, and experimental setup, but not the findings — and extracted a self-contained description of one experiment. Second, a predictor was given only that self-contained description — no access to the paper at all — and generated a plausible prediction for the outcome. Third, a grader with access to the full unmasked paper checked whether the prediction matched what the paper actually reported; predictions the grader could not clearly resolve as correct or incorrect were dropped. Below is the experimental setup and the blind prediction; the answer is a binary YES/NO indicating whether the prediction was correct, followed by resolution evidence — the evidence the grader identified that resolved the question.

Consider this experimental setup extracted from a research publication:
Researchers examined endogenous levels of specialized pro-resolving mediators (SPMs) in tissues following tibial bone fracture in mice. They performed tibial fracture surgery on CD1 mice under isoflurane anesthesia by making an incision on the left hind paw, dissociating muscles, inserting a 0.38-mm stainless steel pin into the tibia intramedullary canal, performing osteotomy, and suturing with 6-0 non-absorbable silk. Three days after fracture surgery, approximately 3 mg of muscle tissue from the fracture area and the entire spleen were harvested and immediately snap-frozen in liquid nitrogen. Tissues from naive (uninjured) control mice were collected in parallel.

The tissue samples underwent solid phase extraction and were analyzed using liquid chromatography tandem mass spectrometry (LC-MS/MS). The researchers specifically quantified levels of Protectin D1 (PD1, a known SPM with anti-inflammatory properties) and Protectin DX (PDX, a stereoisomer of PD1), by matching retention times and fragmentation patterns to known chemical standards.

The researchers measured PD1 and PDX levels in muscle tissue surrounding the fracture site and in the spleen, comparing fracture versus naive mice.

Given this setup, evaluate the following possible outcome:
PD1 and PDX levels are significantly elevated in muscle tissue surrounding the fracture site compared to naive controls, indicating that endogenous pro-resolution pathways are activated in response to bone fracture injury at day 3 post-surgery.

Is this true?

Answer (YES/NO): NO